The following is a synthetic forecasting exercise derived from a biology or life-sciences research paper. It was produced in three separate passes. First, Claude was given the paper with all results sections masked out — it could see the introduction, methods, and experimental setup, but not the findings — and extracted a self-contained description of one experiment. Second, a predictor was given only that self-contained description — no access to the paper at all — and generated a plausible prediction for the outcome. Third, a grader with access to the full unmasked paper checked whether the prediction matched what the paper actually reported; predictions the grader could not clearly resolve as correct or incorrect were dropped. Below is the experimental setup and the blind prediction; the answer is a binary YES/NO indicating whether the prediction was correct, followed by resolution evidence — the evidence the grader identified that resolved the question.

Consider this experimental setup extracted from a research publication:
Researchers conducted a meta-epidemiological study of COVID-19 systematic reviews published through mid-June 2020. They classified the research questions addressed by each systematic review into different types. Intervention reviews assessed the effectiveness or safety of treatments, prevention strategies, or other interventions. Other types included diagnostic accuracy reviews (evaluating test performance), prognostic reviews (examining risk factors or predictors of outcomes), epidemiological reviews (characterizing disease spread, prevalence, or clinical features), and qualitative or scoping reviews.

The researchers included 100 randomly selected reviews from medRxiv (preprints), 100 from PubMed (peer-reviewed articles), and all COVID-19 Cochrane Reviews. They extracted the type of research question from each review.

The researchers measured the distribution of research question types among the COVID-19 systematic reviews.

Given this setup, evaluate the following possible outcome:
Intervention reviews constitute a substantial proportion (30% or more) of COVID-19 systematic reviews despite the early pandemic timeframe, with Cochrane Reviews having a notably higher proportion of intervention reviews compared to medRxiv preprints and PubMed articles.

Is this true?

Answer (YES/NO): NO